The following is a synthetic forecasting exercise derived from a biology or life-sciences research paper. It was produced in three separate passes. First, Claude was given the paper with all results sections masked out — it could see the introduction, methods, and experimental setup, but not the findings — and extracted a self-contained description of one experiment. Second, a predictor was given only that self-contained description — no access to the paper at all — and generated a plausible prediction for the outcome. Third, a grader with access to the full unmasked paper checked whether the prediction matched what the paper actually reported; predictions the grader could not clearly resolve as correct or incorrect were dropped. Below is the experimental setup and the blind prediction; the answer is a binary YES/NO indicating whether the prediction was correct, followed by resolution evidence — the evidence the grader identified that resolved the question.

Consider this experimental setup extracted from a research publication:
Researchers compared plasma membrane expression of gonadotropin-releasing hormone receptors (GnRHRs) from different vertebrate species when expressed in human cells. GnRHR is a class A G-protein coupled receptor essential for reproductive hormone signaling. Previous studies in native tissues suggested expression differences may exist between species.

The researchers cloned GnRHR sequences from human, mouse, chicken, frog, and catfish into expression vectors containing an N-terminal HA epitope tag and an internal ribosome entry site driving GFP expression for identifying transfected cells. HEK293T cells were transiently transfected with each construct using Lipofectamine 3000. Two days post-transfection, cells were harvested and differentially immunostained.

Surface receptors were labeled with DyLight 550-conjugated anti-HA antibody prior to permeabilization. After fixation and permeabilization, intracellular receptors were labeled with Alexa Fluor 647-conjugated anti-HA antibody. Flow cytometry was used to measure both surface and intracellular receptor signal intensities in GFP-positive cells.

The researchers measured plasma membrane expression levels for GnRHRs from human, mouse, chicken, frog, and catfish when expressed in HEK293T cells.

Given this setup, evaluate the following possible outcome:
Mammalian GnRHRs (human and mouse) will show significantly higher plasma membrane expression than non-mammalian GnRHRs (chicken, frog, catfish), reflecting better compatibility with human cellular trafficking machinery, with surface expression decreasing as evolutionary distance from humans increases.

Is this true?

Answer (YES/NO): NO